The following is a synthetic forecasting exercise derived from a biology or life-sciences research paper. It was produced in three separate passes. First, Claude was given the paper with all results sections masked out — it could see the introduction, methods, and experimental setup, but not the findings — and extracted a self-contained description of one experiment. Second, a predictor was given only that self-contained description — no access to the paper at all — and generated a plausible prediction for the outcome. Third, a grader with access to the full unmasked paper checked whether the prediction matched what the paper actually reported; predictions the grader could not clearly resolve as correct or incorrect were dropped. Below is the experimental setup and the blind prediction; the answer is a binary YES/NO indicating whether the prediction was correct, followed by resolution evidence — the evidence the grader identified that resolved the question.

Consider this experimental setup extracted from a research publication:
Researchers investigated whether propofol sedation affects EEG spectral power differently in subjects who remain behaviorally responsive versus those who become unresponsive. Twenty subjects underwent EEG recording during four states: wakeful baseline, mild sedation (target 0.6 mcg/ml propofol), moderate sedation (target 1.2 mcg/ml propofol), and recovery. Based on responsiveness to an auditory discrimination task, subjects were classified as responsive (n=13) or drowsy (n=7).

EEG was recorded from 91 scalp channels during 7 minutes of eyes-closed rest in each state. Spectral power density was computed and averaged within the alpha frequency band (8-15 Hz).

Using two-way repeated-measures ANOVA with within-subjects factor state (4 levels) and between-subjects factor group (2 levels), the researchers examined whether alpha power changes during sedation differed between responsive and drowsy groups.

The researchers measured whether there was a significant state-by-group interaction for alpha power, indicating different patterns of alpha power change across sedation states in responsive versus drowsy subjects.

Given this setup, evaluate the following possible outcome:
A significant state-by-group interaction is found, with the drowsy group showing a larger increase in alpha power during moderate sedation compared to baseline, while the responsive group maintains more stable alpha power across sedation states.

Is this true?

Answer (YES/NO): NO